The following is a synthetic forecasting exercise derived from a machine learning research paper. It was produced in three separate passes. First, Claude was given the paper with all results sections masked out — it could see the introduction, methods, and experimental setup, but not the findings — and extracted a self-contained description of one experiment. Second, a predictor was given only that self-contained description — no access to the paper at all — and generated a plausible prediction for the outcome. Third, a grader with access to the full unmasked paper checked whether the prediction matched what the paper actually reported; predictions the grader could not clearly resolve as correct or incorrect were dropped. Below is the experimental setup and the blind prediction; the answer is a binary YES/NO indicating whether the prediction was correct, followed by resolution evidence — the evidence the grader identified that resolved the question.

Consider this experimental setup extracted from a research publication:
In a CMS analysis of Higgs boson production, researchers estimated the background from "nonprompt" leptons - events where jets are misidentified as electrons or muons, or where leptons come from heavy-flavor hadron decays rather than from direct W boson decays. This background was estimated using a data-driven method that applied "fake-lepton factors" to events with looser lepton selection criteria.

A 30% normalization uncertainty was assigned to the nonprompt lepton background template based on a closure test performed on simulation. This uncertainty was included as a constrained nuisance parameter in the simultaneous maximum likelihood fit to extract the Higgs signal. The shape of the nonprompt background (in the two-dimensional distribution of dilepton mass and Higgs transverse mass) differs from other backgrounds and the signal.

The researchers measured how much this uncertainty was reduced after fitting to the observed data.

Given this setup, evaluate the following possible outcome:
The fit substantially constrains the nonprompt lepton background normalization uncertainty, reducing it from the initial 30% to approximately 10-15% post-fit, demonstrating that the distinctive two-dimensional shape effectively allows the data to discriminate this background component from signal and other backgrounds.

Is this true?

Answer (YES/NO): YES